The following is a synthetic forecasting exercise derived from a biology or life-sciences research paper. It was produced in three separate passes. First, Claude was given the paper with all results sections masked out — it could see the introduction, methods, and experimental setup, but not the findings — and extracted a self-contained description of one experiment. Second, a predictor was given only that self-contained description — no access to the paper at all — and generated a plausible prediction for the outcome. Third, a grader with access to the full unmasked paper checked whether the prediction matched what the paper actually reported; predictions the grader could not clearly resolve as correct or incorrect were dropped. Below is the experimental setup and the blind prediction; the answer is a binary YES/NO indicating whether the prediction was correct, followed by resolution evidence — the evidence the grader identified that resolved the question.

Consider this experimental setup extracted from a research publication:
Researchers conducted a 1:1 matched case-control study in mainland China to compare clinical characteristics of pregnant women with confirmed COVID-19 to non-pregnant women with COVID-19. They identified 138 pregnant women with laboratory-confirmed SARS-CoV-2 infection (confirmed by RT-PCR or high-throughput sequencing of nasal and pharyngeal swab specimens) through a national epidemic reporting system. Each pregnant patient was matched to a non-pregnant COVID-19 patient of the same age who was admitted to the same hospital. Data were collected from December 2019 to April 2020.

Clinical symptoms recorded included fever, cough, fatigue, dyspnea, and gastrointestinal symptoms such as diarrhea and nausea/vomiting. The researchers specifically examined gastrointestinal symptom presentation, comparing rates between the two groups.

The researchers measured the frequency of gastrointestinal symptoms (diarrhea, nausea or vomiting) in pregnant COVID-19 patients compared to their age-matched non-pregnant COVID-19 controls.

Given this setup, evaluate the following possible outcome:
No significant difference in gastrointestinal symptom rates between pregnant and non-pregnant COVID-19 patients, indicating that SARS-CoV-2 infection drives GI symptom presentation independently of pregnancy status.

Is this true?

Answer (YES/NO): NO